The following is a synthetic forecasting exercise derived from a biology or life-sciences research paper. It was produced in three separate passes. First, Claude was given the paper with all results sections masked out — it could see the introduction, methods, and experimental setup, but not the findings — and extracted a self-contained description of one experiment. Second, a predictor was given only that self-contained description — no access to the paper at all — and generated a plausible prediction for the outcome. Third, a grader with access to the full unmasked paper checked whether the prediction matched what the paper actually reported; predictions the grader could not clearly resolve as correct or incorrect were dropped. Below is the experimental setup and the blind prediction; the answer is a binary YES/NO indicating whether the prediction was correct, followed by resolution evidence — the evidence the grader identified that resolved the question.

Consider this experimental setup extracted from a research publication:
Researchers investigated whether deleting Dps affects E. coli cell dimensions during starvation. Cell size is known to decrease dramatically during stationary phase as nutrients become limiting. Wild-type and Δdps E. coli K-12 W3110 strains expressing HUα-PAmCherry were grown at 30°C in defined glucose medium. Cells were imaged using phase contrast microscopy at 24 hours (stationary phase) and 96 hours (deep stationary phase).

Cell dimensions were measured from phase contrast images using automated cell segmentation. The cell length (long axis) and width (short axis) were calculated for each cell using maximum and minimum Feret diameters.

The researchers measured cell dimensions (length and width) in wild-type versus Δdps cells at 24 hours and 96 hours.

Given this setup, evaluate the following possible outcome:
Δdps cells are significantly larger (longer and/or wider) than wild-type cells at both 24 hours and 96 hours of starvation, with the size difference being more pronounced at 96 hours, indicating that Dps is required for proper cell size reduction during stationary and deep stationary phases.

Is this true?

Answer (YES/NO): NO